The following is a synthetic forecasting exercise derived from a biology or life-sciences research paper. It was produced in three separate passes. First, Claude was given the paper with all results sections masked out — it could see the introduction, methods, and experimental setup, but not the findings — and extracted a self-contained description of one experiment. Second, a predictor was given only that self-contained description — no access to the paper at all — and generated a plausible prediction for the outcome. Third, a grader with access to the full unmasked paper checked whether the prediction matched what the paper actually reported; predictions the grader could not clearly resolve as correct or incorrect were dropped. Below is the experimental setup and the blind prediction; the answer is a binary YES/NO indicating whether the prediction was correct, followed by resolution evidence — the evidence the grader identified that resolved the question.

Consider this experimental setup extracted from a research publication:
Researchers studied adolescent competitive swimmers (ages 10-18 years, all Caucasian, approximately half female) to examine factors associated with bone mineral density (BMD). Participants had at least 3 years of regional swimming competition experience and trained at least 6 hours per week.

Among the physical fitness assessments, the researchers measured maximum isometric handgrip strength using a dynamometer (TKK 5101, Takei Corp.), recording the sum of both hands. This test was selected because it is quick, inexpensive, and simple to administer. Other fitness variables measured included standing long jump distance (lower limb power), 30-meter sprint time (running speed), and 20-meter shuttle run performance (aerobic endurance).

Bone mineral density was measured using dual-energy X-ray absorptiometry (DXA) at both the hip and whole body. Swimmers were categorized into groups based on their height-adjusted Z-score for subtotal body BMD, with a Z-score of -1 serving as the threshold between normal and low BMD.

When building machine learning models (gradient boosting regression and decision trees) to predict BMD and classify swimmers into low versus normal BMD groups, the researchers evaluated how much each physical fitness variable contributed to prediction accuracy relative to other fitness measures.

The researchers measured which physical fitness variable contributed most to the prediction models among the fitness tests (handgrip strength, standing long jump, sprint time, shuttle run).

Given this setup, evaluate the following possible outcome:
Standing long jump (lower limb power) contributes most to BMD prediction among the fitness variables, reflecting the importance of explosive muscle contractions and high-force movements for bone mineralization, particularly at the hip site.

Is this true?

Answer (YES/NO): NO